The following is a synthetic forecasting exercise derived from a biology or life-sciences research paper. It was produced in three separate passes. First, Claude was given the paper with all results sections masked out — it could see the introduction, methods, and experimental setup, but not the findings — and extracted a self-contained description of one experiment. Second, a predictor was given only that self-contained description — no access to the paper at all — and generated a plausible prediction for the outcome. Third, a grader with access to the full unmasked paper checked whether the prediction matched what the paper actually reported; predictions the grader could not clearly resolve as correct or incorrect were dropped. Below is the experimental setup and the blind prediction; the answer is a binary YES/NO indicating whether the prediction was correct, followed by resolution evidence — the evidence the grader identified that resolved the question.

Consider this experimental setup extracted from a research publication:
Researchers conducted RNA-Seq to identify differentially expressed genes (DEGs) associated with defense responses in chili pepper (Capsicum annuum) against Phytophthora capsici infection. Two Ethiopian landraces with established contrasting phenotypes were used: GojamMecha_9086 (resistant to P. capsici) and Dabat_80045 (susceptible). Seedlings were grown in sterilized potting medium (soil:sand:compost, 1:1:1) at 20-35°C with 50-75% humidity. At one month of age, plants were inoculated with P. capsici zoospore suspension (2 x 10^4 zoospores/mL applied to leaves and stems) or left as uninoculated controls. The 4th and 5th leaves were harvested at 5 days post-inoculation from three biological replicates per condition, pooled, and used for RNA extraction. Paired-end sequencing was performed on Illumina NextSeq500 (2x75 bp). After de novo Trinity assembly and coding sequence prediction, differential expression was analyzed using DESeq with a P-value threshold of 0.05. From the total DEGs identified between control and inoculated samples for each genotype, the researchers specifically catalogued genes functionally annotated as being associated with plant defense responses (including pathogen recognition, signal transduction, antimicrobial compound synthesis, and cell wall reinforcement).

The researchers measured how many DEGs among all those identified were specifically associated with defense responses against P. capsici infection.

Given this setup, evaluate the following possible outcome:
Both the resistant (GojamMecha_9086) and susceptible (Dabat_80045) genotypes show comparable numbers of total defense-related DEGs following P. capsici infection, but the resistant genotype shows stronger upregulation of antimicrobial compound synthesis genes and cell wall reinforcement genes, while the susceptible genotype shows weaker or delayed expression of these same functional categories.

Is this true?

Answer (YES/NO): NO